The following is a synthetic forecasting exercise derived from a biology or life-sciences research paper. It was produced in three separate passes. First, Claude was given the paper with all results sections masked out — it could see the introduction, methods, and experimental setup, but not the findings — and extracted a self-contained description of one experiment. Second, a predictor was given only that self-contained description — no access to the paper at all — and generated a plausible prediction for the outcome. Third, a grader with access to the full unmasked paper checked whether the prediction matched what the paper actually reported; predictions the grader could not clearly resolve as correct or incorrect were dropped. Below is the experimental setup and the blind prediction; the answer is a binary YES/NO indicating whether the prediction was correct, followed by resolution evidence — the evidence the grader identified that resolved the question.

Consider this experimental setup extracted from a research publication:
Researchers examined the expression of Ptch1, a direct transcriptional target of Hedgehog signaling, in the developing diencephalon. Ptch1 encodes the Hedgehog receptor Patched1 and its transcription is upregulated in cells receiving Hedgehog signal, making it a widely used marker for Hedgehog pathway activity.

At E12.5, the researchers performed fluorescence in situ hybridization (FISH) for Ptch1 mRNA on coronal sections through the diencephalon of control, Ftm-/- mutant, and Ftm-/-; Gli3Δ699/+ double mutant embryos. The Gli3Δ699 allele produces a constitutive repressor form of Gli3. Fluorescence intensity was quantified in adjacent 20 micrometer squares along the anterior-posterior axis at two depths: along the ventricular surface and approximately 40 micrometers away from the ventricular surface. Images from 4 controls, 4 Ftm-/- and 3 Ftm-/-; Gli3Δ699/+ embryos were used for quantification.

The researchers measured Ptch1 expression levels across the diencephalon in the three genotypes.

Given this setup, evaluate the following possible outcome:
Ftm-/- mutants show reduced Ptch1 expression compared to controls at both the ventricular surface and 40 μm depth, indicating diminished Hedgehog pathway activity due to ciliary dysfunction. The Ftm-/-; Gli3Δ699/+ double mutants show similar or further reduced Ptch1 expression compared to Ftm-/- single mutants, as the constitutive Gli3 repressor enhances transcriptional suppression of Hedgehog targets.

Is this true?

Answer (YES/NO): NO